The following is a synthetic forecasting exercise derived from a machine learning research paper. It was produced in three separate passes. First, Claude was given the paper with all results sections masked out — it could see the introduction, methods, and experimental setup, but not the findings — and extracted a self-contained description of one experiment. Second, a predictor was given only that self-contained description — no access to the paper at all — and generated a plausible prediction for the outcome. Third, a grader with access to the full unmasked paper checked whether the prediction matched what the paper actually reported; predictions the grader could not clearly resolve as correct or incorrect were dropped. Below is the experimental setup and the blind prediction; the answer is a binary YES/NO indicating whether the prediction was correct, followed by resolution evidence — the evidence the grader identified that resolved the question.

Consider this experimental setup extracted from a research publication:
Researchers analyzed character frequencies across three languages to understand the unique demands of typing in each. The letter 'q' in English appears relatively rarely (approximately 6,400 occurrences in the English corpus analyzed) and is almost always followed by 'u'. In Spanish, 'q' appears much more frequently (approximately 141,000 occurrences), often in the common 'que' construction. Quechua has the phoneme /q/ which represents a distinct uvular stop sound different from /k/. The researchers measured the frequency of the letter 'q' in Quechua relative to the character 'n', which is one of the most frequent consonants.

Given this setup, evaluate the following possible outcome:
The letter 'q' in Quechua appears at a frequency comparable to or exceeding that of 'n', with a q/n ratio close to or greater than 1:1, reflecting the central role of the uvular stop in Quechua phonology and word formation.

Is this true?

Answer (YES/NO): NO